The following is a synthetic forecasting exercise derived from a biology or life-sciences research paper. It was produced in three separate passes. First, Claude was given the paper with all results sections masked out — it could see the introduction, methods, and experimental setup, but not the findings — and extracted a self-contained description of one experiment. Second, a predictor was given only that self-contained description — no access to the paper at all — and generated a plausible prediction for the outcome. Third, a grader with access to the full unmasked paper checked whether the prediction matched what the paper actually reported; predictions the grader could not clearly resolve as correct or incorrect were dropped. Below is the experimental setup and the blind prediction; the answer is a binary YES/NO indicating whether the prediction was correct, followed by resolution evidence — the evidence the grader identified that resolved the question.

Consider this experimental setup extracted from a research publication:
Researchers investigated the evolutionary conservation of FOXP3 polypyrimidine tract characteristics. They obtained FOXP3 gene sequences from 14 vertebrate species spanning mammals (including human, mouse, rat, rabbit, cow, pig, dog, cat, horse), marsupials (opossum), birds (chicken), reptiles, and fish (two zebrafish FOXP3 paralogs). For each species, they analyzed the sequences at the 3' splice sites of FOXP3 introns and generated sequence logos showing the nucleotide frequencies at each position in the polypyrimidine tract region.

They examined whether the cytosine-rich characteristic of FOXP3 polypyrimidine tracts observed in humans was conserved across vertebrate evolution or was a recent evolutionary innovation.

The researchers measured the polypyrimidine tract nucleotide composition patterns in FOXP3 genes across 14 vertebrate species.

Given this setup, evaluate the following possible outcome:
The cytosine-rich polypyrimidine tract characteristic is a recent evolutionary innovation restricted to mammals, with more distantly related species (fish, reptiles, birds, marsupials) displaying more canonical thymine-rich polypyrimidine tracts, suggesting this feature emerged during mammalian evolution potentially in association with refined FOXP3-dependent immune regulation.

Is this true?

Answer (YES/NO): NO